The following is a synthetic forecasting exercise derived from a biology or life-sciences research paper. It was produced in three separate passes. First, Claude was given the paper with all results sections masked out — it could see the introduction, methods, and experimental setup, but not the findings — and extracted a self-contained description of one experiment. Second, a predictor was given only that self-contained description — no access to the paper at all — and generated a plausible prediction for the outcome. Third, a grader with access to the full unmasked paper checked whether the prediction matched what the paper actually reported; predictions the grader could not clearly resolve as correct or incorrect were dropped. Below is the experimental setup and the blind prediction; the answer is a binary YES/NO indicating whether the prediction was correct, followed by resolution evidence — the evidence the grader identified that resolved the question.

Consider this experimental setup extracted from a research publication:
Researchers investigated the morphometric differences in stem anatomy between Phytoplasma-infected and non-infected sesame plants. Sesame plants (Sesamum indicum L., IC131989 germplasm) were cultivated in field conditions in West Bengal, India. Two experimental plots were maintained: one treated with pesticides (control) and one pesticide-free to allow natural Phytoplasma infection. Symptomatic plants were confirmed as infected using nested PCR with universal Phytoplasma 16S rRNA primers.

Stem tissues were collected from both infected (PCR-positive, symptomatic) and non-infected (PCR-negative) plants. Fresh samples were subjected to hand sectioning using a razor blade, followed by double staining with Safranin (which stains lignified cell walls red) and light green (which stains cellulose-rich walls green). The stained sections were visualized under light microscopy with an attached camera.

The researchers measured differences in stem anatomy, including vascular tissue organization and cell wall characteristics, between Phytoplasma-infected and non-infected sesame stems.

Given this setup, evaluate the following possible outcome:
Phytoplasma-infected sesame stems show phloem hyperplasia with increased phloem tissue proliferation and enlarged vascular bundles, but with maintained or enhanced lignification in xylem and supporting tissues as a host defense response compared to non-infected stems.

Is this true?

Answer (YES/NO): NO